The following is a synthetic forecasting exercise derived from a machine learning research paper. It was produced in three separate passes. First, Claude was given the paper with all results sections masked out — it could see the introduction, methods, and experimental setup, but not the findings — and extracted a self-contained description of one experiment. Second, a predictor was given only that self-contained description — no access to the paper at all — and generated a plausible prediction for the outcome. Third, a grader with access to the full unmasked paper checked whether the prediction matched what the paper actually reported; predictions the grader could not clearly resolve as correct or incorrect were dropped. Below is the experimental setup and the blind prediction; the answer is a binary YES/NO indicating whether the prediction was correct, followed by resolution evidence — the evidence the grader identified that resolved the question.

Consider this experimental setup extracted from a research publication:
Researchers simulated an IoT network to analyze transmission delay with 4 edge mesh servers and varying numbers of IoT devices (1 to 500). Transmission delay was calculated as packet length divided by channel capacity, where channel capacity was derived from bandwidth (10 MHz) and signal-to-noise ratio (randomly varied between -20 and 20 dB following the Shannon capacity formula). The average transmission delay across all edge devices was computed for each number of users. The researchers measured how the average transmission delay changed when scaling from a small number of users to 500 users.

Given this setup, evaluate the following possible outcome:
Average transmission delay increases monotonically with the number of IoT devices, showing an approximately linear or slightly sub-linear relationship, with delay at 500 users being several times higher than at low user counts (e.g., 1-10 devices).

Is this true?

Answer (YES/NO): NO